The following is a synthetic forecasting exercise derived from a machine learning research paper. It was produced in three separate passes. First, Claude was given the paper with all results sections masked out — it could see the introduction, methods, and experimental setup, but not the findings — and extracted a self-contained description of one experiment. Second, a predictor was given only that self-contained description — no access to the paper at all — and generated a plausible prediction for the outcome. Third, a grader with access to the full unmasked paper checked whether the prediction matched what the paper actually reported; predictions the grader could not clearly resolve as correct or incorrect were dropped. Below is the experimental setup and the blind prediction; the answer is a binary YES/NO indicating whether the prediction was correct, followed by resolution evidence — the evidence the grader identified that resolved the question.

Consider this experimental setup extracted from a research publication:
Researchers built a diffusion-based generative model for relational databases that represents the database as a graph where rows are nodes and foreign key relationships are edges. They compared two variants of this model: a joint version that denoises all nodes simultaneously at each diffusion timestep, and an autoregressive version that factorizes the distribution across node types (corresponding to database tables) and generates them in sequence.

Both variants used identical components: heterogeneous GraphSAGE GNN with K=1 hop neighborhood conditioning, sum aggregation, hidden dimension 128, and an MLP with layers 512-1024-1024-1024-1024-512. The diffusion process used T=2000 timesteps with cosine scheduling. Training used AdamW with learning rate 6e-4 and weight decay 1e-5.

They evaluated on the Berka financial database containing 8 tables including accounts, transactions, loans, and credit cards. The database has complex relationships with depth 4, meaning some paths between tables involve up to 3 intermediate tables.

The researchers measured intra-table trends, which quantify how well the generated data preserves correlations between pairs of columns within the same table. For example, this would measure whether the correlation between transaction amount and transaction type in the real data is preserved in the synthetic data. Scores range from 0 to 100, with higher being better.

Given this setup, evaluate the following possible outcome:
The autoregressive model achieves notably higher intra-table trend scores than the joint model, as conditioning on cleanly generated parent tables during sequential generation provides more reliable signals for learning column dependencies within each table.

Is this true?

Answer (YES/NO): NO